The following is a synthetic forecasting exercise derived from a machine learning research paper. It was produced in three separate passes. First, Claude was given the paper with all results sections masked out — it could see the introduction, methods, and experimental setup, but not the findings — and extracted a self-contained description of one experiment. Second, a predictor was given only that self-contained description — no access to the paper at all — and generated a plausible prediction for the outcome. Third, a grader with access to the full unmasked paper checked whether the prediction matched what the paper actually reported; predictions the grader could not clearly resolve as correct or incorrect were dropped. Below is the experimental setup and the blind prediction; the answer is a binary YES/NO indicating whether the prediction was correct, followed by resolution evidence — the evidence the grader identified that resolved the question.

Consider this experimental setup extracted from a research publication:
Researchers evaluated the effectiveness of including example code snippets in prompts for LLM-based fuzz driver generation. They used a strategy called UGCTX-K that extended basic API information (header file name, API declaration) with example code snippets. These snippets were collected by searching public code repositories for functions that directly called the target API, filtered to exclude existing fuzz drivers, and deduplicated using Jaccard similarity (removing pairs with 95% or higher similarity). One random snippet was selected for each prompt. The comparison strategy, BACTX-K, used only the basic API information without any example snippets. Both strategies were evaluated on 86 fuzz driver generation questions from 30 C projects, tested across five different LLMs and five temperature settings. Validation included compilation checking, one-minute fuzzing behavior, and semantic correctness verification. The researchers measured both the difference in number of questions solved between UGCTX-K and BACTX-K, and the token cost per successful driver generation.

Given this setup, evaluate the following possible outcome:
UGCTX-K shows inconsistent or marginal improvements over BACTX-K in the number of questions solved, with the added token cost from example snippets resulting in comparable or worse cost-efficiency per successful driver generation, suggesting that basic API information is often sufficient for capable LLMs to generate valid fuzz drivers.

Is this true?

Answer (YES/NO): NO